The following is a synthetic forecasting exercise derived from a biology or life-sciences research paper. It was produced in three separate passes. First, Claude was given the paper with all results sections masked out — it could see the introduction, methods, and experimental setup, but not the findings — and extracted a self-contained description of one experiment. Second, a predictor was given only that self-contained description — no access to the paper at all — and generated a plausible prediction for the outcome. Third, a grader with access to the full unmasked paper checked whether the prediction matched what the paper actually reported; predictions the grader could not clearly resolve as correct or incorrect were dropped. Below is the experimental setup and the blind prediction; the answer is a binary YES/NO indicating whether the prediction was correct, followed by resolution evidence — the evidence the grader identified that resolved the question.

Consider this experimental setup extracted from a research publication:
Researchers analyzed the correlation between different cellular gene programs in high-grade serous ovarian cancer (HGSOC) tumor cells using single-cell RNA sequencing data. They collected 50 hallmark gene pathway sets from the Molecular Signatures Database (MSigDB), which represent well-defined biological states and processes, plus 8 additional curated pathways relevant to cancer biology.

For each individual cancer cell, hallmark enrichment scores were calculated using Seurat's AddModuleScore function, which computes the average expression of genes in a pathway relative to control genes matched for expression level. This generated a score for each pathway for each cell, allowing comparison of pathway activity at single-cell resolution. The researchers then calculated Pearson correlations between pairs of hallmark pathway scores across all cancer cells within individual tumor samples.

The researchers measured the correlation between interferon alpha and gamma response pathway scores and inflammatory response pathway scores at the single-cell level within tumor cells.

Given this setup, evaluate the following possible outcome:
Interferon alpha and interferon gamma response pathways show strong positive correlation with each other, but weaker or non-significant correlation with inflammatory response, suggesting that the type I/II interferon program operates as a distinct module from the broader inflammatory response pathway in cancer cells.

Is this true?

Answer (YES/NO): NO